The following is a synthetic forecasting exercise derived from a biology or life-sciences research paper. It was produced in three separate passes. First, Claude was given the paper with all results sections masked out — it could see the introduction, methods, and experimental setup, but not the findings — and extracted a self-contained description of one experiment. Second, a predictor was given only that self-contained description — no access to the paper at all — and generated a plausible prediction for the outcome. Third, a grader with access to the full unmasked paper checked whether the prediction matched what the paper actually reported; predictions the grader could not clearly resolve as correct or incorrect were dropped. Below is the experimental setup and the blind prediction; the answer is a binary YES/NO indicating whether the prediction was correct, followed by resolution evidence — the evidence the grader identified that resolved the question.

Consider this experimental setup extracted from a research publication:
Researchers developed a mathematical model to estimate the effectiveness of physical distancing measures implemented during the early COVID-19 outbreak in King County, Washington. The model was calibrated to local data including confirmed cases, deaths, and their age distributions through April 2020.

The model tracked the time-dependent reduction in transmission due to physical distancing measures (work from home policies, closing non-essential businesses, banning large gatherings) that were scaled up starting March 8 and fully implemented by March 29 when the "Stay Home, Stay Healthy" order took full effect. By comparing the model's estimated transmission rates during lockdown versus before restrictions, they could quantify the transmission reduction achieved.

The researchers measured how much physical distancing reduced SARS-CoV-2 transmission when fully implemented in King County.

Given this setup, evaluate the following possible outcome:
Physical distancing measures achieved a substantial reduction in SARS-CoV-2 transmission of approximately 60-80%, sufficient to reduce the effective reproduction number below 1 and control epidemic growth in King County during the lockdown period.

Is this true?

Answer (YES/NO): YES